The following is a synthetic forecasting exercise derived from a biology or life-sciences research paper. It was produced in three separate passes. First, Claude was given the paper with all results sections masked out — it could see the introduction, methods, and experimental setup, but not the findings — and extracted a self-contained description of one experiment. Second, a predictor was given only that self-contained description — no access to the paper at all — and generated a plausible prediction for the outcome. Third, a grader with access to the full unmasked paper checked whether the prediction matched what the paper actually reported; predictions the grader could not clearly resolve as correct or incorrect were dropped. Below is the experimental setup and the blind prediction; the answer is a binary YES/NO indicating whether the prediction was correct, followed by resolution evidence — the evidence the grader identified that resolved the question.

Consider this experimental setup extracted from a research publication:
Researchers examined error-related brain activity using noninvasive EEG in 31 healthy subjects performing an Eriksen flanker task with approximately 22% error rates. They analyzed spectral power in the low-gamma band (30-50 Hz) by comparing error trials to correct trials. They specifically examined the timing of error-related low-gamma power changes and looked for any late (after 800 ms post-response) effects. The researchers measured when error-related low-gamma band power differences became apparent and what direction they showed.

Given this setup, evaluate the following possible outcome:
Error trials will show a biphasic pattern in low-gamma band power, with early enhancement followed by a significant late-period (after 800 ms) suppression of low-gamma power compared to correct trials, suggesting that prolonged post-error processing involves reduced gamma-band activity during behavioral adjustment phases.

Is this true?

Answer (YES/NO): NO